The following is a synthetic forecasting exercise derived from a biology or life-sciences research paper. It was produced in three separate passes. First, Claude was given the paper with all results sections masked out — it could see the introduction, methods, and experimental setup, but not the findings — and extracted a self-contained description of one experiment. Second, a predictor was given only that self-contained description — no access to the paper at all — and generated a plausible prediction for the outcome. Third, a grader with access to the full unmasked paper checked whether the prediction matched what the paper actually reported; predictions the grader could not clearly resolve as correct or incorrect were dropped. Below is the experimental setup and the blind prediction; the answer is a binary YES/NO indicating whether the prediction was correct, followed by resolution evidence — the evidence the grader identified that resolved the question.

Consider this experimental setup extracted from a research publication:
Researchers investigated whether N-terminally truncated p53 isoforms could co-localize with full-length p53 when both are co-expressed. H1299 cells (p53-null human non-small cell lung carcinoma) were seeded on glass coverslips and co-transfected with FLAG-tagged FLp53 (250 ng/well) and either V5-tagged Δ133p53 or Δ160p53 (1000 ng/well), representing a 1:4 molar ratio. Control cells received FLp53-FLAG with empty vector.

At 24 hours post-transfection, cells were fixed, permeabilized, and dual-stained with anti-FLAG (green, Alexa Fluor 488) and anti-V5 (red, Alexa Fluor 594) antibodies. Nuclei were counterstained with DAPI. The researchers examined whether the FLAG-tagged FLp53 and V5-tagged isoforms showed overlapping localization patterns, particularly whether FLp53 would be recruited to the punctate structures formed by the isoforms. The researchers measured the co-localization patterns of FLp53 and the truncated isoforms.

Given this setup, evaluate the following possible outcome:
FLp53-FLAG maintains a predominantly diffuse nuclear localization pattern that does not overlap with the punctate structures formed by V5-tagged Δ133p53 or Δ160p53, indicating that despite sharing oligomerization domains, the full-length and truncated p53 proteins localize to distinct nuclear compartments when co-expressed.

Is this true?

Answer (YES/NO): NO